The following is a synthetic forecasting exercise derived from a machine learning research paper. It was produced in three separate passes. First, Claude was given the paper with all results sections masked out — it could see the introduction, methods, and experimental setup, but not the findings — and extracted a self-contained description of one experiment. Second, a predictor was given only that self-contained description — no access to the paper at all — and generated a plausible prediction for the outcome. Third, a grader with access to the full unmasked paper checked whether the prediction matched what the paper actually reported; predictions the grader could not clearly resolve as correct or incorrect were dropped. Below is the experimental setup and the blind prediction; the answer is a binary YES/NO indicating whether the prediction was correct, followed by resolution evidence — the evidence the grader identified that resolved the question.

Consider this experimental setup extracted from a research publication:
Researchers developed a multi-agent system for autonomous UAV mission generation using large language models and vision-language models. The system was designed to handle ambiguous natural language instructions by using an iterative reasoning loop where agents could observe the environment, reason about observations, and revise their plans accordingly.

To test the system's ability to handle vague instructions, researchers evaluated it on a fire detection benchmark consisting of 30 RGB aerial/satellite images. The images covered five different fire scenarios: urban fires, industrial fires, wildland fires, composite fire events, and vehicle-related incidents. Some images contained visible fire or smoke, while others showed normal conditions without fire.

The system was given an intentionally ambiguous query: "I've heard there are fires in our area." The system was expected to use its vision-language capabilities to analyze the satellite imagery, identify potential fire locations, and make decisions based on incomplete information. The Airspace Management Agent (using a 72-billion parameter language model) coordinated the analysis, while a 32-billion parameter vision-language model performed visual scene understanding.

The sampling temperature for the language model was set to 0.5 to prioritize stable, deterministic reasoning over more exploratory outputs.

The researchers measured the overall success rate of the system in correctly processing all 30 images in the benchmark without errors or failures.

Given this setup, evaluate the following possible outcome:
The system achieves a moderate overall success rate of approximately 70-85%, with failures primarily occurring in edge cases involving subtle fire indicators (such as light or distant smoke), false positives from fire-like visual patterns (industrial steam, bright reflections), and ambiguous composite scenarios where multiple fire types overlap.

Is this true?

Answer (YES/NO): NO